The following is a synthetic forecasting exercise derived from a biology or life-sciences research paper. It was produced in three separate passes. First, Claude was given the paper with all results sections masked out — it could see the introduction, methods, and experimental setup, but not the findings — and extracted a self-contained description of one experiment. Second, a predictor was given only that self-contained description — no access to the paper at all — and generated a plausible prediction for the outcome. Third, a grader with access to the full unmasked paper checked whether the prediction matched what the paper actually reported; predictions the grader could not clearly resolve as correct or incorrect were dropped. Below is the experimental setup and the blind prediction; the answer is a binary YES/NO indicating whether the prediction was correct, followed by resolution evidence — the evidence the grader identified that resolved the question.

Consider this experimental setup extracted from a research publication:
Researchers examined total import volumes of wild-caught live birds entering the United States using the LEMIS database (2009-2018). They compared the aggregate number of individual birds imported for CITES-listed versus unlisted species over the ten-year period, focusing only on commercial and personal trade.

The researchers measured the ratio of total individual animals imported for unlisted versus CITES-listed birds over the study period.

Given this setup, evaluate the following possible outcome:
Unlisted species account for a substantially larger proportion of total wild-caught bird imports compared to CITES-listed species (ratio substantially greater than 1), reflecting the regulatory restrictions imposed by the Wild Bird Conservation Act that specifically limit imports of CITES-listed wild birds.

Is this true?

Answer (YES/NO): YES